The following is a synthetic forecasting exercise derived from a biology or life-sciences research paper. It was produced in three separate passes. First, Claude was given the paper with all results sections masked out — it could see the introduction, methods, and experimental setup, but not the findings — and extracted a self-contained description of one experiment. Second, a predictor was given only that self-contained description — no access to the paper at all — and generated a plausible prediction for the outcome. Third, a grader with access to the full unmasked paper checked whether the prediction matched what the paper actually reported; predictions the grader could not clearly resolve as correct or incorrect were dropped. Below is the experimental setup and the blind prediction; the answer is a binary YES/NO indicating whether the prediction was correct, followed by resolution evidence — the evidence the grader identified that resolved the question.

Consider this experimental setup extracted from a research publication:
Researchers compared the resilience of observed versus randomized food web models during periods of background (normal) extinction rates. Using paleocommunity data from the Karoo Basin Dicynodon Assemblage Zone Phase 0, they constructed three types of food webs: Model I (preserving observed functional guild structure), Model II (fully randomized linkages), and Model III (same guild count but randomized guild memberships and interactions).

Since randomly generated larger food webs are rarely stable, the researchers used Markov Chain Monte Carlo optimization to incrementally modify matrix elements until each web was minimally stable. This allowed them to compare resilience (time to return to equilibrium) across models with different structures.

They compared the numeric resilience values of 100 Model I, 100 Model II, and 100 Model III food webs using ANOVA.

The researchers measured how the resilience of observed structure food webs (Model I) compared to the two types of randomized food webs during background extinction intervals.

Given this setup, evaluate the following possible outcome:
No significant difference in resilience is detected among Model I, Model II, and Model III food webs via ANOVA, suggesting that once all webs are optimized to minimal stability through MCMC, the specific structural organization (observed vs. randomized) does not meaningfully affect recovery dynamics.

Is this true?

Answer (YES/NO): NO